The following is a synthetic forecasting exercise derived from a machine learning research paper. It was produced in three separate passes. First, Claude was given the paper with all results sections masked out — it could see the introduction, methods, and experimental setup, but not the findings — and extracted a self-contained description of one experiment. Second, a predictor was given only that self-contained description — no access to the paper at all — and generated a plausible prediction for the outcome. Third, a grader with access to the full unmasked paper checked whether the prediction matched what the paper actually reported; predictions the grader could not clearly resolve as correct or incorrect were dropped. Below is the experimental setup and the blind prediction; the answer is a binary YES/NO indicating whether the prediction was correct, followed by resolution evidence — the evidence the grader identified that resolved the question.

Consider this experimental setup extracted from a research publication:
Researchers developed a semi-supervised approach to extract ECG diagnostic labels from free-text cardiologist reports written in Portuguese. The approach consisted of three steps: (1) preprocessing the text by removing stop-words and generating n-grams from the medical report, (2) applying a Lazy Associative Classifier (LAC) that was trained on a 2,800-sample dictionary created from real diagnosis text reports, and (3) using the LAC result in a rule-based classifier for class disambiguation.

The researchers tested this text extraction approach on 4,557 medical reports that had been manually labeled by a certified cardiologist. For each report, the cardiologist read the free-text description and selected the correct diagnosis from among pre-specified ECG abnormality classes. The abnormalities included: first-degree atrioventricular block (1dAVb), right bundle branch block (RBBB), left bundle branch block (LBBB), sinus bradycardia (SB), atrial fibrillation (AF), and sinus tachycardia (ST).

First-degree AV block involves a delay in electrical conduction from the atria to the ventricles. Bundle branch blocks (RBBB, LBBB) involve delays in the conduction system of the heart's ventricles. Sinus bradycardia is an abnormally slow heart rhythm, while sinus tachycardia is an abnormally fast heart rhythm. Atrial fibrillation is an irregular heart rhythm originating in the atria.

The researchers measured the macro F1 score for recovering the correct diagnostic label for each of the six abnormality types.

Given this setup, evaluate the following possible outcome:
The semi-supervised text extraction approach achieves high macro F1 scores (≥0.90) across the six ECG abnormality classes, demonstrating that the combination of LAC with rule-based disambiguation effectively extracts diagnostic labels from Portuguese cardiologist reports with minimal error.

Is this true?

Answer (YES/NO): NO